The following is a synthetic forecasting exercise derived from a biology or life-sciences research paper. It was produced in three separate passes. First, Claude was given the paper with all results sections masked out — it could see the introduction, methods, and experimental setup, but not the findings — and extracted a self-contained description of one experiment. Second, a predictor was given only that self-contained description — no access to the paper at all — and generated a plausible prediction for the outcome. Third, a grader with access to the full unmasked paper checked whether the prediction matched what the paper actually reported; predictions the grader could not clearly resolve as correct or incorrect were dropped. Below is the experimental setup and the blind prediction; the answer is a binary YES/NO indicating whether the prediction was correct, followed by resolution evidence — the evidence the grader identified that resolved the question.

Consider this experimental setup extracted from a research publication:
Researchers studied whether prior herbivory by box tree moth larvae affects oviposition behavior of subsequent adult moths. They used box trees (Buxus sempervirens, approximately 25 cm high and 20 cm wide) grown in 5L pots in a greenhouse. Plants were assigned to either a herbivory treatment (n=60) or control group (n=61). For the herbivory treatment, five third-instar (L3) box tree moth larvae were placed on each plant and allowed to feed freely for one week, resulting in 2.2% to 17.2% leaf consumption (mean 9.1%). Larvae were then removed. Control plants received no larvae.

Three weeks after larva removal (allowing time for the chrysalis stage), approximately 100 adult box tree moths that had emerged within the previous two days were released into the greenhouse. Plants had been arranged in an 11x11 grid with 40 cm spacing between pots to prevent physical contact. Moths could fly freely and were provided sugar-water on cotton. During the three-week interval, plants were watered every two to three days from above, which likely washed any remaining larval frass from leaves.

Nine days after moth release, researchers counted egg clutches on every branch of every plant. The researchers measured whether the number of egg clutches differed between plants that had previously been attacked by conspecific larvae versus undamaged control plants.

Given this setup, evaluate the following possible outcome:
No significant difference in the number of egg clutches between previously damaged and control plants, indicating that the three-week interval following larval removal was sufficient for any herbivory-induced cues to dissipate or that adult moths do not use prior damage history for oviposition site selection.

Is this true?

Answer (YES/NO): YES